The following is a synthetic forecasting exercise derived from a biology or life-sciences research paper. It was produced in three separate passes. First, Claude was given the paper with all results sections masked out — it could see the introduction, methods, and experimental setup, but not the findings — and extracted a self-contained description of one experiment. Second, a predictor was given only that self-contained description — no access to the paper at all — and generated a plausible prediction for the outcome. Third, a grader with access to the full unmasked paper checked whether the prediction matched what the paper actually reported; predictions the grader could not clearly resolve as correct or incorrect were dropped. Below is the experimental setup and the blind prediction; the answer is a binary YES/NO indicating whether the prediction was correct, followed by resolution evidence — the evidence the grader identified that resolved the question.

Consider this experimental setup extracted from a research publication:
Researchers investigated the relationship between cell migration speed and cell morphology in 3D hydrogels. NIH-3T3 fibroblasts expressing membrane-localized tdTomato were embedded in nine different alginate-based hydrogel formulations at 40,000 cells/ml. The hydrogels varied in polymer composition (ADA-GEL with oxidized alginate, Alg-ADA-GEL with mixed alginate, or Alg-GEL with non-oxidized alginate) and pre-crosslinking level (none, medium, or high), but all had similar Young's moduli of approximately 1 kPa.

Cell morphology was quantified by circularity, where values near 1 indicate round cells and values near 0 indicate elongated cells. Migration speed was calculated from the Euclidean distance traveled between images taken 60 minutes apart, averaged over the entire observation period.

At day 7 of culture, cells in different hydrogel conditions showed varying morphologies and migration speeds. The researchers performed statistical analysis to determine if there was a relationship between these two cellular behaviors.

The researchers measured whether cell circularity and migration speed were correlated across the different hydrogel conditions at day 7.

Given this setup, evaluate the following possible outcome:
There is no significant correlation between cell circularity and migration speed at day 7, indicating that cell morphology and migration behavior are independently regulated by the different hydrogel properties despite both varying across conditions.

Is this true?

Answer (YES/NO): NO